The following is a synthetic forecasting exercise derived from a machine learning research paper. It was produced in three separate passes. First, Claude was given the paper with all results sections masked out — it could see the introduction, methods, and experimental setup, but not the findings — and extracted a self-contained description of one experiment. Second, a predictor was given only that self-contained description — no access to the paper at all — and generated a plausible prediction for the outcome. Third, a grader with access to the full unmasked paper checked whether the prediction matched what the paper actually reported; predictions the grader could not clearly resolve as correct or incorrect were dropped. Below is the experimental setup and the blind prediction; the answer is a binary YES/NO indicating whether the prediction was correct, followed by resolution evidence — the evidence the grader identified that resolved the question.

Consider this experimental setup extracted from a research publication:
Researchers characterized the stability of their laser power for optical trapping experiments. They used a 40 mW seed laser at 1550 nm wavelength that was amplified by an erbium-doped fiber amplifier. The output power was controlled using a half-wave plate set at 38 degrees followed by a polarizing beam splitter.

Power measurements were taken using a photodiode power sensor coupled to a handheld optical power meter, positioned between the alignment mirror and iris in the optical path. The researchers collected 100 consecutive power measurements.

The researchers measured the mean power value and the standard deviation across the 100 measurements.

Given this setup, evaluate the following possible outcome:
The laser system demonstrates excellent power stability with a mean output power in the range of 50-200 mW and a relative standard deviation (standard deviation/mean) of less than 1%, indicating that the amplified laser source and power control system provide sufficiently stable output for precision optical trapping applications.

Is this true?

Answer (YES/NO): NO